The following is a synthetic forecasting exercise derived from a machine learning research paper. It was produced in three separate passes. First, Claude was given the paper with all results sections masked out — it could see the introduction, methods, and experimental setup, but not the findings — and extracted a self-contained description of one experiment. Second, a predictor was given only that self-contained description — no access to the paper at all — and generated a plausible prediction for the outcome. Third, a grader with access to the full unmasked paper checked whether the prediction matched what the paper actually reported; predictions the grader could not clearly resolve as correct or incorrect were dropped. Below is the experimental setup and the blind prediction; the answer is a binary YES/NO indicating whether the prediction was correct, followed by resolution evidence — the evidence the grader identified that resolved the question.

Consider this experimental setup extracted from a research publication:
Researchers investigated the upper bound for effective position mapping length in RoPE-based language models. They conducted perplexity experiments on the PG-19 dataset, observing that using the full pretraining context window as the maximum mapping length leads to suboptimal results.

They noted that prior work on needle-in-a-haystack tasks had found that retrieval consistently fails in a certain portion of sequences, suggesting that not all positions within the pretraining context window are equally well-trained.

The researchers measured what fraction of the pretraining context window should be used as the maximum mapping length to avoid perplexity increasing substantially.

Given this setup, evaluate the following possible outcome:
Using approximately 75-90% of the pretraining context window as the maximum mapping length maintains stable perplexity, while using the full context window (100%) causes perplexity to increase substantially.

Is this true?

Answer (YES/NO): NO